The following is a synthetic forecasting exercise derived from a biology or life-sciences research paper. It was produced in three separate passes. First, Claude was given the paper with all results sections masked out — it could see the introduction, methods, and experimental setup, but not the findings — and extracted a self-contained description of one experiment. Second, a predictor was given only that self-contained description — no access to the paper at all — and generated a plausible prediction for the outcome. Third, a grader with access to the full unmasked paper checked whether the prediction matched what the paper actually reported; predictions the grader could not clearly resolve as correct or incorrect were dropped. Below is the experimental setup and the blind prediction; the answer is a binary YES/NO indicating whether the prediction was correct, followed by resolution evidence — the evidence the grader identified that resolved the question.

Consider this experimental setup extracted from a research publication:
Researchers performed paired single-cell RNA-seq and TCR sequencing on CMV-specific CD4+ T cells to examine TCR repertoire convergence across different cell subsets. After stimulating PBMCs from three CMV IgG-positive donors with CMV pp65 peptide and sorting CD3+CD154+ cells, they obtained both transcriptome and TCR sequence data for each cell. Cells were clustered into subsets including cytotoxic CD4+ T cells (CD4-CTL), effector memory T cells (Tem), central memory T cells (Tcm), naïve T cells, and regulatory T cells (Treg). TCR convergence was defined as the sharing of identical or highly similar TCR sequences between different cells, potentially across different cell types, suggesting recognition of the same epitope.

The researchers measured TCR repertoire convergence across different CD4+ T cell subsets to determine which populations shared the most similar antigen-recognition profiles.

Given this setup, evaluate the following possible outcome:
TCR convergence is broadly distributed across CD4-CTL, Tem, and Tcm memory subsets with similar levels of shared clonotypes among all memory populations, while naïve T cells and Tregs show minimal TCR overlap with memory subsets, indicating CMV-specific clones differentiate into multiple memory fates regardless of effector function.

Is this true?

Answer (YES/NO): NO